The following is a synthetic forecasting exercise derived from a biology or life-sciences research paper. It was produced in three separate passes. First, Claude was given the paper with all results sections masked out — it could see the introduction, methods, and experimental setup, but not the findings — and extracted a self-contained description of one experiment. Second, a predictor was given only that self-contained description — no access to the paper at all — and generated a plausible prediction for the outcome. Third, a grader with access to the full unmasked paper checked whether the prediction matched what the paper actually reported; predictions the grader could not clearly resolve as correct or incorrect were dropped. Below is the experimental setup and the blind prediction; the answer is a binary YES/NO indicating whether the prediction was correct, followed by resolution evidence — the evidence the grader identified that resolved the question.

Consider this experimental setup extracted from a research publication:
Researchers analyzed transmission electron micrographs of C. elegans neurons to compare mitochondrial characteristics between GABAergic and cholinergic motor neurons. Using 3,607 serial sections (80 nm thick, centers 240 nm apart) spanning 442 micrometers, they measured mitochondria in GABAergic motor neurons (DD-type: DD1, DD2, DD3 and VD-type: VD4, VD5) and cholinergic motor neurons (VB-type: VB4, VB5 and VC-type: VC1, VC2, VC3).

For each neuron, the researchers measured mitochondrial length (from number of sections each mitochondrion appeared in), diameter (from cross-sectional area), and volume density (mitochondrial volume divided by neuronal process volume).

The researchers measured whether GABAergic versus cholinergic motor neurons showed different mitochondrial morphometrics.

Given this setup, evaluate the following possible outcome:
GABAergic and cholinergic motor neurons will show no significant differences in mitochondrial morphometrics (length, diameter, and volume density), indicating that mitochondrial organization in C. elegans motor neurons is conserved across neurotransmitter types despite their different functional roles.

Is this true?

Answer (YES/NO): NO